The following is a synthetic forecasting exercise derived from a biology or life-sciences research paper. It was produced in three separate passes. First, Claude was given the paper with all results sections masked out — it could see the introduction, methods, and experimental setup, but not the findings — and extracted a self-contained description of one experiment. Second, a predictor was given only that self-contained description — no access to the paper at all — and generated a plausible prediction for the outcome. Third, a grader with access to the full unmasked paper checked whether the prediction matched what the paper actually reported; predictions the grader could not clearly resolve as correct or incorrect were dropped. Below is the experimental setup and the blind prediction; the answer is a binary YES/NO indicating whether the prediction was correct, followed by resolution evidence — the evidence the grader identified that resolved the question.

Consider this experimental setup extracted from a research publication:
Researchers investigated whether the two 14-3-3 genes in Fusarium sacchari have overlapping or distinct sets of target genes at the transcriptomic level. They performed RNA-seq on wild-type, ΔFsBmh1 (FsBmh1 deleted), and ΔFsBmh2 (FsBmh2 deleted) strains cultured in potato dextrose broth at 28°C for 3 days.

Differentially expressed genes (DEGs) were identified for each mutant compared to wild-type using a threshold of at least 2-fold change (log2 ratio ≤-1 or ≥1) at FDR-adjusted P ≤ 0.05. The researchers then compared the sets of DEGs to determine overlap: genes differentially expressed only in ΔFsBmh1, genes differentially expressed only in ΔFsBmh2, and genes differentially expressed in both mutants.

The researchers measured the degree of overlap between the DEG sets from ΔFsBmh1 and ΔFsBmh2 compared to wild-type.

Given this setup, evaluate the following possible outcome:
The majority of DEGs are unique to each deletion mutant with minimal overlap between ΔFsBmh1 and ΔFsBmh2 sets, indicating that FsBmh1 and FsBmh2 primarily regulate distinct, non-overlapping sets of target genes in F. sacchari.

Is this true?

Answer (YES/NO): NO